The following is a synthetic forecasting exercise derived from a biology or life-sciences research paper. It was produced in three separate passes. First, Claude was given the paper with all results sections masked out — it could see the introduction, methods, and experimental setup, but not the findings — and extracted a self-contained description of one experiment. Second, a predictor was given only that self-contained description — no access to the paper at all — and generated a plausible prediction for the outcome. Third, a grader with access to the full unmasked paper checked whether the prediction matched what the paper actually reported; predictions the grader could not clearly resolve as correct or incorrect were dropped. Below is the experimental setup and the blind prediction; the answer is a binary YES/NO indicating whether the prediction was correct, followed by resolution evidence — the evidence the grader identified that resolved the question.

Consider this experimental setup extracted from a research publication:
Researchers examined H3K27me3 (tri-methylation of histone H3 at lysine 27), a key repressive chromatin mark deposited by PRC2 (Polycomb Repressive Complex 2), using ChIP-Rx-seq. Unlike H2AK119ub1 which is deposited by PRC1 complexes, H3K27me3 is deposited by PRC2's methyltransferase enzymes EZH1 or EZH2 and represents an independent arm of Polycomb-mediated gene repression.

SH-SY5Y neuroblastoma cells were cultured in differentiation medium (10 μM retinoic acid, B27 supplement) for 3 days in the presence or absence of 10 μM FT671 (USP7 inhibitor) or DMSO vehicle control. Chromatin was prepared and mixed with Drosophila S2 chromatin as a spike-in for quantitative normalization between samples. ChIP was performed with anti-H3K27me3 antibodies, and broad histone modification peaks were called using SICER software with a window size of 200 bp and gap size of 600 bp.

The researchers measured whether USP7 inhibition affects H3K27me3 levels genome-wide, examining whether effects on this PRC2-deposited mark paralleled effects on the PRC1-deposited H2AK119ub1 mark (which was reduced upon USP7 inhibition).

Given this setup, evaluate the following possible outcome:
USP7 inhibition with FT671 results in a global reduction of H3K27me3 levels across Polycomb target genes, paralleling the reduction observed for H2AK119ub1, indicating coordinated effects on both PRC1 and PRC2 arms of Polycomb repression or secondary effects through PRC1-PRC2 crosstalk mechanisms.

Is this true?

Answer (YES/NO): NO